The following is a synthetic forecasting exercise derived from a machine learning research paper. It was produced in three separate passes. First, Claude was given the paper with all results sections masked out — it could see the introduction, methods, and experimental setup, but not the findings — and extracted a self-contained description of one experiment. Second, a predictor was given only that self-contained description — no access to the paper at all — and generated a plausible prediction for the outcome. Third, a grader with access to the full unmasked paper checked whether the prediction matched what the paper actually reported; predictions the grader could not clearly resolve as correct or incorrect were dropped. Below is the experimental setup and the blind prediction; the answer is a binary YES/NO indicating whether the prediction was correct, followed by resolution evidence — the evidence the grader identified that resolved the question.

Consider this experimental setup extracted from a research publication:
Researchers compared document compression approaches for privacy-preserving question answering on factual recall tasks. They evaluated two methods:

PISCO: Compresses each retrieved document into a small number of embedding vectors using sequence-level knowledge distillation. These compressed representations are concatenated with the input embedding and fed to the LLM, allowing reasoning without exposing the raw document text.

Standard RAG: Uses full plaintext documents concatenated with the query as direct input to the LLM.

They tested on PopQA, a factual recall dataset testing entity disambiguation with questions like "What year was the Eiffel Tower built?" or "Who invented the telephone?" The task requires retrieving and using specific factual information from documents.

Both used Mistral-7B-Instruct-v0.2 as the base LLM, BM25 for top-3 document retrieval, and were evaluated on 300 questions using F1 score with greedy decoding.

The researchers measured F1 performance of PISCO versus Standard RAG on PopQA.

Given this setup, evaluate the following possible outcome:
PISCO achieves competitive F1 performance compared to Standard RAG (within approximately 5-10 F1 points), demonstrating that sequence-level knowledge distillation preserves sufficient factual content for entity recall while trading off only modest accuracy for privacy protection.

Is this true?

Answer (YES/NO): NO